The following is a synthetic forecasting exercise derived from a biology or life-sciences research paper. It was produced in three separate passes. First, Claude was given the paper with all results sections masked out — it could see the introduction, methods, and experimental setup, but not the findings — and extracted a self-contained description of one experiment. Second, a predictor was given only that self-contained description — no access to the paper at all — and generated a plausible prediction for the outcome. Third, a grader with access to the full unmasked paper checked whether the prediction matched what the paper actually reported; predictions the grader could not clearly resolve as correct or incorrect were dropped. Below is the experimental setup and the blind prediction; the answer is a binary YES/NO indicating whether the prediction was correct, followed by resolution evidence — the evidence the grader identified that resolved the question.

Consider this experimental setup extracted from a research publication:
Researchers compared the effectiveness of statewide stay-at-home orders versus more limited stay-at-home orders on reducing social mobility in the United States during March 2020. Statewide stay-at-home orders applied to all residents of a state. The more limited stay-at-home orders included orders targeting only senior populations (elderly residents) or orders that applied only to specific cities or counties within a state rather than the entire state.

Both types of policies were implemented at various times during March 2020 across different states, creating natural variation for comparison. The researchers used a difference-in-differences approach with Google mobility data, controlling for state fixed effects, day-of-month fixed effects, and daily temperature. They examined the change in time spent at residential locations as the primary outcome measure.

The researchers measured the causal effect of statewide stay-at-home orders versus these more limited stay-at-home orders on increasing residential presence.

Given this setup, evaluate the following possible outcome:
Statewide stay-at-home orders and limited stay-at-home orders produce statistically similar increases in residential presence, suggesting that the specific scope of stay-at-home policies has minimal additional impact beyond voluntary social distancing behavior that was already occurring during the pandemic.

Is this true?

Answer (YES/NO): NO